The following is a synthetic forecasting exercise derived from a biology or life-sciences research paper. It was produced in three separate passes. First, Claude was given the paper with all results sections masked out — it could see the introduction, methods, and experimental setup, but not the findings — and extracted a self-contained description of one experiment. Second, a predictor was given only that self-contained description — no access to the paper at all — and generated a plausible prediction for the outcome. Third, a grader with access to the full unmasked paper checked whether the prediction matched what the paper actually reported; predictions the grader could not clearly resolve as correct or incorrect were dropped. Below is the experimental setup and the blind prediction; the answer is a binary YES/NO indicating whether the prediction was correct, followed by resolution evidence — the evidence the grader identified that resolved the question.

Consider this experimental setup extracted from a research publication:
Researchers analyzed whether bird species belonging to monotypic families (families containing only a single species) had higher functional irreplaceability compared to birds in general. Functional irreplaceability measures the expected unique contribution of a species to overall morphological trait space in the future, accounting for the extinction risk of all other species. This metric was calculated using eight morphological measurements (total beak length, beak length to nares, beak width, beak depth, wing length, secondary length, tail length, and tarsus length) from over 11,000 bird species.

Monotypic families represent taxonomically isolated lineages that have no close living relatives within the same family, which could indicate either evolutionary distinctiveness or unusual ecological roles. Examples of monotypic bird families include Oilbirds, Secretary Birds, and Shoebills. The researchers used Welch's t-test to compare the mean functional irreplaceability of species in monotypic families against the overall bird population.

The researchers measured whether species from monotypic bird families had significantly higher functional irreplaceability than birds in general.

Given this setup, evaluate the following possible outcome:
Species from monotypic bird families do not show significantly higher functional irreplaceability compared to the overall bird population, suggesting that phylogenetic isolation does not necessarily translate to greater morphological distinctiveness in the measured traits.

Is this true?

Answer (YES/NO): NO